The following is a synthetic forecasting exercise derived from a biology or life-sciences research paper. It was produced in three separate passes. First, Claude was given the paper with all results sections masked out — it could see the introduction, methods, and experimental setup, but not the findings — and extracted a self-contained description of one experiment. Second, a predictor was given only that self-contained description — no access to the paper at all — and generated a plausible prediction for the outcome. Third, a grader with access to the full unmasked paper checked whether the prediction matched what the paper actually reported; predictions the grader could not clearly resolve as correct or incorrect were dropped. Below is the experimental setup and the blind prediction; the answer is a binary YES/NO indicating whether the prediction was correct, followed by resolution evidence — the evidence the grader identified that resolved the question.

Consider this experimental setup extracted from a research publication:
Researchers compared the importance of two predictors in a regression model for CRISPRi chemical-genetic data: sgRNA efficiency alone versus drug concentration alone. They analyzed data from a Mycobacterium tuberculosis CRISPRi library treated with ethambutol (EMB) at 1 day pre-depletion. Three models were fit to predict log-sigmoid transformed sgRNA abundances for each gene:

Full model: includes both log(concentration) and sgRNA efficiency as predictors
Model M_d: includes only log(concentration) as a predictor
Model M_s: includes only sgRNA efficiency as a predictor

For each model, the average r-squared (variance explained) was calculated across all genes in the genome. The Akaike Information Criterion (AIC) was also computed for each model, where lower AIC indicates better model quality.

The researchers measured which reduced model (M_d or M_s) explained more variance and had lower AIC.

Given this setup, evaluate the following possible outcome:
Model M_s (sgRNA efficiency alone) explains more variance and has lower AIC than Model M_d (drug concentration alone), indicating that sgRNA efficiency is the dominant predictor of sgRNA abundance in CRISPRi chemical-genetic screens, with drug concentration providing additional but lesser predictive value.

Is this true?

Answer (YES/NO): YES